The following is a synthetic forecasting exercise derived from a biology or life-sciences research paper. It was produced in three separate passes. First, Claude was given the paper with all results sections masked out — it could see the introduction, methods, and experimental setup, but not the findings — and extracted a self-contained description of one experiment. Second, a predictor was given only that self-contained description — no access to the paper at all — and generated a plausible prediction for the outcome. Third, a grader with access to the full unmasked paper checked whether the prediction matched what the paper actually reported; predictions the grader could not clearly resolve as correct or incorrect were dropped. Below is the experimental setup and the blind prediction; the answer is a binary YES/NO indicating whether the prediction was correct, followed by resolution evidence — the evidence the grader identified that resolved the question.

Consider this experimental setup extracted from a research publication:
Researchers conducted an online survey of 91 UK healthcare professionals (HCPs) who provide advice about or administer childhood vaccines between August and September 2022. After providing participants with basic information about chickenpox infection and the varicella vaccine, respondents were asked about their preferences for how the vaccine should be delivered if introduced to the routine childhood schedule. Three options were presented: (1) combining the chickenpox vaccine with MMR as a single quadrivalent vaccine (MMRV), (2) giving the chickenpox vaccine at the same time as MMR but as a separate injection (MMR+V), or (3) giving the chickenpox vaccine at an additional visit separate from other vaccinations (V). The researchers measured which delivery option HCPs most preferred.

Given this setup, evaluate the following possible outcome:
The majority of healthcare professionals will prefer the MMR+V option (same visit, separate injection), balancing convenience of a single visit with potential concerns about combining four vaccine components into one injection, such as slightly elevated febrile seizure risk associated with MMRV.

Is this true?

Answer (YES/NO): NO